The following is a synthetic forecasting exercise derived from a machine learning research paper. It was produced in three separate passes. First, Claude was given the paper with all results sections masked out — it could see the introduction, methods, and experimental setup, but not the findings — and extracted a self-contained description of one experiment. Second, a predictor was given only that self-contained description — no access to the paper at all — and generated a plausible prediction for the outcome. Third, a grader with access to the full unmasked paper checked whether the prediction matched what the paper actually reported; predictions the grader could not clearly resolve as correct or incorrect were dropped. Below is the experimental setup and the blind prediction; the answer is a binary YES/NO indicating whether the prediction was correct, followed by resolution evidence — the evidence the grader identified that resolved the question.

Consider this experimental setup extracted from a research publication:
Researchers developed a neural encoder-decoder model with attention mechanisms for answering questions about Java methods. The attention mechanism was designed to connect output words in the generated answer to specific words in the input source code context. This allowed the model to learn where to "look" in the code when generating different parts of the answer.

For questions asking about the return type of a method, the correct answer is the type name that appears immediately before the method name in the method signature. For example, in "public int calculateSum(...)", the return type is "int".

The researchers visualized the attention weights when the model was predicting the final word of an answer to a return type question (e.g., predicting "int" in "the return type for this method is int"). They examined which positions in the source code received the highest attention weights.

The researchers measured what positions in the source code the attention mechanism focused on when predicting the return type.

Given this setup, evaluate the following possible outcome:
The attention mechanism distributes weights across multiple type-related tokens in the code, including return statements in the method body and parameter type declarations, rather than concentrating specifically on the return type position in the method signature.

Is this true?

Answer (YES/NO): NO